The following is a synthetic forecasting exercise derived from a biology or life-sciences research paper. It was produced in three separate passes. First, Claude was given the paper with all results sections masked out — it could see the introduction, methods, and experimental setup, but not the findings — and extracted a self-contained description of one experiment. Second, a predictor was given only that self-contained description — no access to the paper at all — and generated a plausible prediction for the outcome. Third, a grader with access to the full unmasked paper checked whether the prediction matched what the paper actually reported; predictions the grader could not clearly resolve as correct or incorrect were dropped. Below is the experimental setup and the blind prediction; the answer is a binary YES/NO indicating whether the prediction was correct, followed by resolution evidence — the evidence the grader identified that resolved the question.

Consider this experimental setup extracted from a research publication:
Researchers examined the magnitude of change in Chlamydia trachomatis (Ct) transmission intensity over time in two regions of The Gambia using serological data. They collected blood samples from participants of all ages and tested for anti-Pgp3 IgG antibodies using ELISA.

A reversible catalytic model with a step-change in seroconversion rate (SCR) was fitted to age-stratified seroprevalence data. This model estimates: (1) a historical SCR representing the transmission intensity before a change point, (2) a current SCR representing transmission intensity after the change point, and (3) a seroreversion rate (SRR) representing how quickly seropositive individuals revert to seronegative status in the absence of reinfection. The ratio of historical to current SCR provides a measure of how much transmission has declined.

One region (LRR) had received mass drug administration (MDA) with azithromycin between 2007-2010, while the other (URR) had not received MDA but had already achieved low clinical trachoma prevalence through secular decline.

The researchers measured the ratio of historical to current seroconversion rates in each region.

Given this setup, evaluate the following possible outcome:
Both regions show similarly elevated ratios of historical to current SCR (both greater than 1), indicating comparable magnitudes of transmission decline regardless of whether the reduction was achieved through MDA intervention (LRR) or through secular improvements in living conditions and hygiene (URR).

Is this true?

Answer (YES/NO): NO